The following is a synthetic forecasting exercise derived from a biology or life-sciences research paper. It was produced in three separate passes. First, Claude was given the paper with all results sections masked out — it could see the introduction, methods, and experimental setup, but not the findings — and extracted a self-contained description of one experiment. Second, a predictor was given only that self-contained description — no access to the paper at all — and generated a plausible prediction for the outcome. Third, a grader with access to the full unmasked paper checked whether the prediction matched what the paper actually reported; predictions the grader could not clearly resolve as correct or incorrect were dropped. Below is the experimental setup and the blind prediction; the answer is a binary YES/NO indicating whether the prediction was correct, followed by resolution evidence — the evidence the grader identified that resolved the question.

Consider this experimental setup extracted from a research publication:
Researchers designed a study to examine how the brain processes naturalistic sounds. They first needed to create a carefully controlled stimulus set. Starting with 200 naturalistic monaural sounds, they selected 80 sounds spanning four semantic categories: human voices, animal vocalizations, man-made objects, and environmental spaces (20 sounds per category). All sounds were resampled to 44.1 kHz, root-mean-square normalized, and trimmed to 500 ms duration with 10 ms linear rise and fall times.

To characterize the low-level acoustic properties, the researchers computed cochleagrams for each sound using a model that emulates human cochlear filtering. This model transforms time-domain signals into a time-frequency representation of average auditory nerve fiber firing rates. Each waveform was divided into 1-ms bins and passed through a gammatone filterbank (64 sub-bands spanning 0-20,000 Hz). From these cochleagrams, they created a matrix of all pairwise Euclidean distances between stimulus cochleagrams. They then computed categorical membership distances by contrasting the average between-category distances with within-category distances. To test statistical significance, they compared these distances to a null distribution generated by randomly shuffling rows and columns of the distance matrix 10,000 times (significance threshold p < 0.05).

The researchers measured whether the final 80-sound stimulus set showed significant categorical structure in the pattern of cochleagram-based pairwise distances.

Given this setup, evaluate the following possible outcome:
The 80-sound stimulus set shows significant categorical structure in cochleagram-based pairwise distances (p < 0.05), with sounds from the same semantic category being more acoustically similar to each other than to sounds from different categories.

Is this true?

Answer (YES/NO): NO